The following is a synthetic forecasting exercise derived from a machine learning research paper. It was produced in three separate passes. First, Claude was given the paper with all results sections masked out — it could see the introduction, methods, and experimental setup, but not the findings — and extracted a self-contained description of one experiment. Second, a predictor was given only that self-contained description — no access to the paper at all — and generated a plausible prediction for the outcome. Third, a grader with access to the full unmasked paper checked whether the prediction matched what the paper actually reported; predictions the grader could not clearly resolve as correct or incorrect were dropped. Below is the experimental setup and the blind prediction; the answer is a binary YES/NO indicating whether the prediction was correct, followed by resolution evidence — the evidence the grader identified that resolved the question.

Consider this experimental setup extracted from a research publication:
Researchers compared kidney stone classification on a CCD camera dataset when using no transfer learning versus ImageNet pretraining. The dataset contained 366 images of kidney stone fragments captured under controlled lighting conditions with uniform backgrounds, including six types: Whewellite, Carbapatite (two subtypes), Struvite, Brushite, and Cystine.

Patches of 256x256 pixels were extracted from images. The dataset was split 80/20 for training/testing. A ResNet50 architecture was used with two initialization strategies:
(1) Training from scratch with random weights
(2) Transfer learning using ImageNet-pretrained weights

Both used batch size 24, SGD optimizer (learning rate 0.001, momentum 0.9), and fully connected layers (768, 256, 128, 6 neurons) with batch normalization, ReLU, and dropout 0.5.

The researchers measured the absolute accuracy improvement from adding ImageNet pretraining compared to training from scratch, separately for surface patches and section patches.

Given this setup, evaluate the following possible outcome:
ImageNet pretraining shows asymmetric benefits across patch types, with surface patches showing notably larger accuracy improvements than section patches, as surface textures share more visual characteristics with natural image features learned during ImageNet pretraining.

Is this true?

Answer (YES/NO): NO